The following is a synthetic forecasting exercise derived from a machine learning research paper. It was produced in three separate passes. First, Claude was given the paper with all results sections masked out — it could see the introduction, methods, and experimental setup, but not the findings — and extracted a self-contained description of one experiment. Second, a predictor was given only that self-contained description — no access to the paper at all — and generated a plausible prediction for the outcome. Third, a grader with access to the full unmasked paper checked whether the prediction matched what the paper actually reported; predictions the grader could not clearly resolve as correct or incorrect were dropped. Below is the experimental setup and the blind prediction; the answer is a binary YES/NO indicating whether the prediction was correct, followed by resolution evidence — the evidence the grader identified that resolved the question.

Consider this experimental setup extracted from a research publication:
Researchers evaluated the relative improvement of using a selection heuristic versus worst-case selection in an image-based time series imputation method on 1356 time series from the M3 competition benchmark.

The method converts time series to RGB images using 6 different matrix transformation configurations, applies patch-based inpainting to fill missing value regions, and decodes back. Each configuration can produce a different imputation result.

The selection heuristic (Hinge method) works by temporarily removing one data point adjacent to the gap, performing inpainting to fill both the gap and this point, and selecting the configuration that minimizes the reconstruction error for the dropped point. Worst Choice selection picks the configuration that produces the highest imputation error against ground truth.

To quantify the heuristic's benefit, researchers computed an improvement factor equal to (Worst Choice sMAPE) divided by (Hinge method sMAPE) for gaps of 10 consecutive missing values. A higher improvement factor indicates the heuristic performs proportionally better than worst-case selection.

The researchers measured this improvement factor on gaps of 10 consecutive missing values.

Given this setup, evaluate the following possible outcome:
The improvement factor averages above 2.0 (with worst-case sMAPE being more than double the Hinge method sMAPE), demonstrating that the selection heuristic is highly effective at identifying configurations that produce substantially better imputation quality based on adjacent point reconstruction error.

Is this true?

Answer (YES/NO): YES